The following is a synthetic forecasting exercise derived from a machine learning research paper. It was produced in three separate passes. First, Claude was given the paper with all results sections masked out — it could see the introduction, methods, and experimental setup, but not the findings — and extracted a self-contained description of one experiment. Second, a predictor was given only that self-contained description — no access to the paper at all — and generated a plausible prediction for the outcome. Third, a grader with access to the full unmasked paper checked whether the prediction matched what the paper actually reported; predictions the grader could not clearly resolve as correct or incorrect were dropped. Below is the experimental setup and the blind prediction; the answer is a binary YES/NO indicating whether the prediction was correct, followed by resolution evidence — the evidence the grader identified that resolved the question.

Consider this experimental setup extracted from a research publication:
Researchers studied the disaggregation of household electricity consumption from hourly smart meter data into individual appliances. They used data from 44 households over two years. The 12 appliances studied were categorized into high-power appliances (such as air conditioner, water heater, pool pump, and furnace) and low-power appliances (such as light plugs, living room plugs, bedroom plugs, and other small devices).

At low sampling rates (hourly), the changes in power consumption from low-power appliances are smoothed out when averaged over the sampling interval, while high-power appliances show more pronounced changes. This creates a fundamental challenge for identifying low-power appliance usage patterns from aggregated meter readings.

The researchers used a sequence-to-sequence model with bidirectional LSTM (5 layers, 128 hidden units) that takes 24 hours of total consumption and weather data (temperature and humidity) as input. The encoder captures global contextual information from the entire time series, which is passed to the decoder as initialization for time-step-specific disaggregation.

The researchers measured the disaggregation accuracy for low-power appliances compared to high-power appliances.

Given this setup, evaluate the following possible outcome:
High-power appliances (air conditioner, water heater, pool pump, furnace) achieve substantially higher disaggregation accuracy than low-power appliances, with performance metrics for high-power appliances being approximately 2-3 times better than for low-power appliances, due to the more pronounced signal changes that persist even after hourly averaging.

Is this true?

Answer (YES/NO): NO